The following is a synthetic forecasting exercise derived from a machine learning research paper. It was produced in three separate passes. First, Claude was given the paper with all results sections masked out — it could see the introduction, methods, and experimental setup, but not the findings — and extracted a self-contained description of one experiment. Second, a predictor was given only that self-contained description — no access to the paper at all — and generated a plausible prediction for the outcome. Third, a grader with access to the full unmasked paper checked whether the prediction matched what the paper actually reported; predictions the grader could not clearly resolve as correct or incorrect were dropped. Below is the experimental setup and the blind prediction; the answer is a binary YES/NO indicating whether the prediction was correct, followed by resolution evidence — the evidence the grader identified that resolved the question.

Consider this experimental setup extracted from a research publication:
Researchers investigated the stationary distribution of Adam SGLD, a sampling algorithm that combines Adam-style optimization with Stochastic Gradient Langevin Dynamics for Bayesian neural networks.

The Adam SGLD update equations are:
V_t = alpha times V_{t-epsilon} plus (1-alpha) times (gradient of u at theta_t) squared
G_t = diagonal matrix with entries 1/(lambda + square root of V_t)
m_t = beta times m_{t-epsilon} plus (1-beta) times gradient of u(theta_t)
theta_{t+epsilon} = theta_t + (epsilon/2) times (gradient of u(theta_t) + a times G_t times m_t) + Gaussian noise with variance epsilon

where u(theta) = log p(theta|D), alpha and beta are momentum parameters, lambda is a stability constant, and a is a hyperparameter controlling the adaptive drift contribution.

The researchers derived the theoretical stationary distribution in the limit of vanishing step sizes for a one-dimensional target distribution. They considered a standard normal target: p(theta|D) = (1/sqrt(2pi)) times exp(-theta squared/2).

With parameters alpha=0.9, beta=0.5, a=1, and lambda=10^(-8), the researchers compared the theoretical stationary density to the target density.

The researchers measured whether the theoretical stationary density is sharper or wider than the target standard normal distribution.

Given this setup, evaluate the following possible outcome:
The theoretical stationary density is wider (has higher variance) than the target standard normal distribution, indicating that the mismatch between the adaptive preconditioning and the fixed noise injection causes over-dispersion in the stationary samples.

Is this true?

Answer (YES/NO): NO